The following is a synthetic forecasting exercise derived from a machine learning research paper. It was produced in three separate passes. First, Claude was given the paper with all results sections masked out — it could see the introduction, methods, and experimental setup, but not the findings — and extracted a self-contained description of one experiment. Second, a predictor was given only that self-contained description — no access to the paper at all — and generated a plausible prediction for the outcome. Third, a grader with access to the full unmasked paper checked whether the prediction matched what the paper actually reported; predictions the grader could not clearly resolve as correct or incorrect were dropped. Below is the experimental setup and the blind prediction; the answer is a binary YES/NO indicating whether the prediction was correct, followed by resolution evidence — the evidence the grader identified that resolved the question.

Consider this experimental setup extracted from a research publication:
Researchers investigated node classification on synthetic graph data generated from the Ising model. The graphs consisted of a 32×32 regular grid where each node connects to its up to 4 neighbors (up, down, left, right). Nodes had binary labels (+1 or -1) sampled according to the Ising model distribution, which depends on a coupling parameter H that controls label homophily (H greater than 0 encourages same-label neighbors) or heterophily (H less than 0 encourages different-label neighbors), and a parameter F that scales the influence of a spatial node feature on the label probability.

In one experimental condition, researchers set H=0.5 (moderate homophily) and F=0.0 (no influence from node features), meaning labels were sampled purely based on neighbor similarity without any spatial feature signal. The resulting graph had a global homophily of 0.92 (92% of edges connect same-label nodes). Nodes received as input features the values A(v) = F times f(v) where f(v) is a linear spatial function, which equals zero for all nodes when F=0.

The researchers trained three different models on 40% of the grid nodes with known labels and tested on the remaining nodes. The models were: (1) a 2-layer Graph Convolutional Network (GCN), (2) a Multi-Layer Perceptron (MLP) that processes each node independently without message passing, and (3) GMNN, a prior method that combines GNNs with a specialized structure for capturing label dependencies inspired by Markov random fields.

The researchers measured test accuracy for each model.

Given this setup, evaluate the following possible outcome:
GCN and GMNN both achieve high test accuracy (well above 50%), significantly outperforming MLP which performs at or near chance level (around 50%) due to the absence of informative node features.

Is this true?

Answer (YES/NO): NO